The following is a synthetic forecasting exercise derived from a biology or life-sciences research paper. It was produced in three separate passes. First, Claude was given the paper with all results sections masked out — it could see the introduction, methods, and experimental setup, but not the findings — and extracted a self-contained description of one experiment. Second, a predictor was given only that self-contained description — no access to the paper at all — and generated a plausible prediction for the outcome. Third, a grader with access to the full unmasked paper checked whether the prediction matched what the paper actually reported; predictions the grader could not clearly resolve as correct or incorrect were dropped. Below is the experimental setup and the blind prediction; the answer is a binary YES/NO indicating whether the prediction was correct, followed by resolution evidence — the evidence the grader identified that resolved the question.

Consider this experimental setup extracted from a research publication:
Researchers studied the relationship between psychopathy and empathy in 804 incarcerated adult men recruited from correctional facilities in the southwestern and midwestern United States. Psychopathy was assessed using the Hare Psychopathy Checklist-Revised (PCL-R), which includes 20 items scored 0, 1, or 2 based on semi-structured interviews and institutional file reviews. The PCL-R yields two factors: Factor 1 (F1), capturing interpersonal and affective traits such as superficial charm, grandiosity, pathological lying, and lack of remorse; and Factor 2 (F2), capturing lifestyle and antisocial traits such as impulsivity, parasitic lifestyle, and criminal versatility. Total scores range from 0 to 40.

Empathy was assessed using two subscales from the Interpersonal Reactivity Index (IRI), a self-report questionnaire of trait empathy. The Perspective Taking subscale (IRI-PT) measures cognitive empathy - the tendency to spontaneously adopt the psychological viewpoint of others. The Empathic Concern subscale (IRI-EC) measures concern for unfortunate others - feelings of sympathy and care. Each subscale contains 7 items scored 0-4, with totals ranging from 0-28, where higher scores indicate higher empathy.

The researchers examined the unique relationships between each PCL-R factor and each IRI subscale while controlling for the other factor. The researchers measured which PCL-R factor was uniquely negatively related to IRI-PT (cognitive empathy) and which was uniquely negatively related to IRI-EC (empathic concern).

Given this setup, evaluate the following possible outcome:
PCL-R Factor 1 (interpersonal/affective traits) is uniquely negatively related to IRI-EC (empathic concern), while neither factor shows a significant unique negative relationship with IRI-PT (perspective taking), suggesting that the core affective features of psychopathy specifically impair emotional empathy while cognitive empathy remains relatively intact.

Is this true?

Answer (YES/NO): NO